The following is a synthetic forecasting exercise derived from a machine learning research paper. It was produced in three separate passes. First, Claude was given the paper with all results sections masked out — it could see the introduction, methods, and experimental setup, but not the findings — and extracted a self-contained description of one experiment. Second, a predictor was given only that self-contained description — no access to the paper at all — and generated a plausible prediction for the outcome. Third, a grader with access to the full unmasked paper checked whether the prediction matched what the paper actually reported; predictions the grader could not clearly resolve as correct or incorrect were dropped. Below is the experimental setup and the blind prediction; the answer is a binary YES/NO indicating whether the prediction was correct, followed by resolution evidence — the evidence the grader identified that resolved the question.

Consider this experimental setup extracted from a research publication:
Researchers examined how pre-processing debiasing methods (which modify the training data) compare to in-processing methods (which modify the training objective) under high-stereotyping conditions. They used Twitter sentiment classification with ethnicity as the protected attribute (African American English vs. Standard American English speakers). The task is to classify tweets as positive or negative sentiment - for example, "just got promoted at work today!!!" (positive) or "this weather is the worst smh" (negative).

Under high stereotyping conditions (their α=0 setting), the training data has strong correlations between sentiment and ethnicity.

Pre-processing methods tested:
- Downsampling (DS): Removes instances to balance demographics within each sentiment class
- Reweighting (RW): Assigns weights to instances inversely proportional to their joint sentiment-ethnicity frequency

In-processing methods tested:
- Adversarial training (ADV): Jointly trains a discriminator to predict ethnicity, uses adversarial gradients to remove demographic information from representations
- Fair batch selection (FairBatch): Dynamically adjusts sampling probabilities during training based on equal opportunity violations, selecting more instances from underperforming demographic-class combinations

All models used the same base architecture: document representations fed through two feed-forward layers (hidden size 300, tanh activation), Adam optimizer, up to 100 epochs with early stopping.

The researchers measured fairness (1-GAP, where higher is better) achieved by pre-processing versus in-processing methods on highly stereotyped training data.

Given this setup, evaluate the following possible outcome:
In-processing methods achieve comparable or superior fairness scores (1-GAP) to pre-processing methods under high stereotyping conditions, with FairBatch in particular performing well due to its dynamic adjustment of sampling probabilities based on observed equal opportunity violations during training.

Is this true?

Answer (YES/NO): NO